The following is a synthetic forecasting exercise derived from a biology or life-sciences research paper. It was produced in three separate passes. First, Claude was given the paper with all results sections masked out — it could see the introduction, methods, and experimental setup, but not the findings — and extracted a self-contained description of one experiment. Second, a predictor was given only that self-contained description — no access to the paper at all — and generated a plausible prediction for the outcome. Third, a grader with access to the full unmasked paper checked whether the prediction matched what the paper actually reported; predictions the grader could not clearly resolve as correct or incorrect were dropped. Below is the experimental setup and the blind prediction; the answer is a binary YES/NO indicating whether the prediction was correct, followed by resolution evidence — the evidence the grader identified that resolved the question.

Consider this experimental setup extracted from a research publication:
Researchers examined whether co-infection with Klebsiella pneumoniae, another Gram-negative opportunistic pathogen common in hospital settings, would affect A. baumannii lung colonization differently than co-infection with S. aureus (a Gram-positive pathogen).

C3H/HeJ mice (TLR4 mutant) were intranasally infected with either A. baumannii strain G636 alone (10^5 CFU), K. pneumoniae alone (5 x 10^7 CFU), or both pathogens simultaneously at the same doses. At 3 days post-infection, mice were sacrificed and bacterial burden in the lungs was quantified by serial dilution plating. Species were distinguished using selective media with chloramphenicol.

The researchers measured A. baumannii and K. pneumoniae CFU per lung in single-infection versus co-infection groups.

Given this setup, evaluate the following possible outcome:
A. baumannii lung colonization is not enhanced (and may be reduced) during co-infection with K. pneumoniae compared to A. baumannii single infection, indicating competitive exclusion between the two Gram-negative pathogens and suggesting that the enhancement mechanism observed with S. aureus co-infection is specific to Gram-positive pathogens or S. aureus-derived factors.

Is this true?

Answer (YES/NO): YES